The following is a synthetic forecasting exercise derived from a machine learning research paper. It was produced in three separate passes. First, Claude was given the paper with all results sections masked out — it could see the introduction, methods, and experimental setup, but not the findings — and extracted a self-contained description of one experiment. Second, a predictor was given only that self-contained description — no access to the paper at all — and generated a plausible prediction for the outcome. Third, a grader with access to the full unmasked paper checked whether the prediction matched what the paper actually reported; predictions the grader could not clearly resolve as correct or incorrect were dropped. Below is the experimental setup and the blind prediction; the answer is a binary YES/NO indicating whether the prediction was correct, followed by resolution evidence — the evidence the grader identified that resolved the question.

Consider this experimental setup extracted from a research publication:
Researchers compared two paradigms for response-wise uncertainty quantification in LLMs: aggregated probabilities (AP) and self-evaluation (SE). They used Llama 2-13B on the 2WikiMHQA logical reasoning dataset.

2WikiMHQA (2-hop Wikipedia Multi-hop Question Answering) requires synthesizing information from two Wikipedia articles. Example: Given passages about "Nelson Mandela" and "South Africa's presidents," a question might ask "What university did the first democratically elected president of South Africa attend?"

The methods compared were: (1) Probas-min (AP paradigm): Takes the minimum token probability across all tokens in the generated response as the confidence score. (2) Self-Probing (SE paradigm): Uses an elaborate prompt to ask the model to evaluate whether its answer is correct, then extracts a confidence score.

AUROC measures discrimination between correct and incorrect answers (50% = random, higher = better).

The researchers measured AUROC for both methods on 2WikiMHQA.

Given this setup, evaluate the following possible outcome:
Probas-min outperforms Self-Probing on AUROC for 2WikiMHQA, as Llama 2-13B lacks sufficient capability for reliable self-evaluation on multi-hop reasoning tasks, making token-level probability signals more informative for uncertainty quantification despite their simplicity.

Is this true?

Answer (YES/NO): NO